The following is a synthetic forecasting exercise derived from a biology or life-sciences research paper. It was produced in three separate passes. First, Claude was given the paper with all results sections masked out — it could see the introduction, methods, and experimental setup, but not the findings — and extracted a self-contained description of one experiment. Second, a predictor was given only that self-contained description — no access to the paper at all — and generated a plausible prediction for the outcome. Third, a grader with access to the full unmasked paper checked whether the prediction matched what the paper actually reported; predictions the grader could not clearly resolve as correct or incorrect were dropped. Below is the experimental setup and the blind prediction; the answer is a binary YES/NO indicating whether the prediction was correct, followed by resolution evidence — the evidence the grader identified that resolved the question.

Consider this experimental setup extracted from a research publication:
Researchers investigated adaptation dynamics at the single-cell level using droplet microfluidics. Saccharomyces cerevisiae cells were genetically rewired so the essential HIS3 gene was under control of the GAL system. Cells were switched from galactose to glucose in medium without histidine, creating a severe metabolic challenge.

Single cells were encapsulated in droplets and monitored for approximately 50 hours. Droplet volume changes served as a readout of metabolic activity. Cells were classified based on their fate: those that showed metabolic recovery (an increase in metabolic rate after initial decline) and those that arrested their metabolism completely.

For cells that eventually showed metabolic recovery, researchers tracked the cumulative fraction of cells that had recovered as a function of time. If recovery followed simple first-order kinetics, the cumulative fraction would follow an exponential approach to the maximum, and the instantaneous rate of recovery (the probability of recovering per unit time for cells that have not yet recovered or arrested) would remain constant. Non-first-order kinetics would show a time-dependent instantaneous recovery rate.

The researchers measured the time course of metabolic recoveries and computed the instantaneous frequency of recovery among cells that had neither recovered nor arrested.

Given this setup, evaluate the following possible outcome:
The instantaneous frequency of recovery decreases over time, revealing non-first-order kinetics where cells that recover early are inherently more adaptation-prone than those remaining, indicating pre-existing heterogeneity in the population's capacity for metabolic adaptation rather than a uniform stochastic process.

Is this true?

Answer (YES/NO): NO